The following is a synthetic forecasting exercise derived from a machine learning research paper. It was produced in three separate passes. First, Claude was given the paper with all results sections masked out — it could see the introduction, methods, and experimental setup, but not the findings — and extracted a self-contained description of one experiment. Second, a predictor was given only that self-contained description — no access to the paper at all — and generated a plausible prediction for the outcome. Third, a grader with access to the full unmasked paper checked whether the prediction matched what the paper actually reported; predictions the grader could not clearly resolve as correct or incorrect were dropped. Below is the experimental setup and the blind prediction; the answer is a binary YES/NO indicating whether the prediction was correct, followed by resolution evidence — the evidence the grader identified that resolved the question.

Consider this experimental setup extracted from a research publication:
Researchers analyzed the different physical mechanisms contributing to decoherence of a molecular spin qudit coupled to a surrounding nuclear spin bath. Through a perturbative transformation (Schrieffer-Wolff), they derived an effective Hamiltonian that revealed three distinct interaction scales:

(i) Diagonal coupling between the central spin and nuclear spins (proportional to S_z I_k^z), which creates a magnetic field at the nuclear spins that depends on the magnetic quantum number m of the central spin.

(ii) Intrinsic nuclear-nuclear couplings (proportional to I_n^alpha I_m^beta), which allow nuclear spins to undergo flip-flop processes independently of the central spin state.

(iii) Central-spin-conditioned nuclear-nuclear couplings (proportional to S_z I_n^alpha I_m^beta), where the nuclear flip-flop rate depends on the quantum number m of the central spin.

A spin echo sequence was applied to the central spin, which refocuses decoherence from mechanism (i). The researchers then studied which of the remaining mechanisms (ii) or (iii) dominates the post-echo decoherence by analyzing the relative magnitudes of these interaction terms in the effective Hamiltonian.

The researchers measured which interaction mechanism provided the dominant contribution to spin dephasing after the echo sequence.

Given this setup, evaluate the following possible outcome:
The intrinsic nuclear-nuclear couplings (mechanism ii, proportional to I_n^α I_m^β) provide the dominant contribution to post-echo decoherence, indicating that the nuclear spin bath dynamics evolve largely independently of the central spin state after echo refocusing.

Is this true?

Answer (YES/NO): YES